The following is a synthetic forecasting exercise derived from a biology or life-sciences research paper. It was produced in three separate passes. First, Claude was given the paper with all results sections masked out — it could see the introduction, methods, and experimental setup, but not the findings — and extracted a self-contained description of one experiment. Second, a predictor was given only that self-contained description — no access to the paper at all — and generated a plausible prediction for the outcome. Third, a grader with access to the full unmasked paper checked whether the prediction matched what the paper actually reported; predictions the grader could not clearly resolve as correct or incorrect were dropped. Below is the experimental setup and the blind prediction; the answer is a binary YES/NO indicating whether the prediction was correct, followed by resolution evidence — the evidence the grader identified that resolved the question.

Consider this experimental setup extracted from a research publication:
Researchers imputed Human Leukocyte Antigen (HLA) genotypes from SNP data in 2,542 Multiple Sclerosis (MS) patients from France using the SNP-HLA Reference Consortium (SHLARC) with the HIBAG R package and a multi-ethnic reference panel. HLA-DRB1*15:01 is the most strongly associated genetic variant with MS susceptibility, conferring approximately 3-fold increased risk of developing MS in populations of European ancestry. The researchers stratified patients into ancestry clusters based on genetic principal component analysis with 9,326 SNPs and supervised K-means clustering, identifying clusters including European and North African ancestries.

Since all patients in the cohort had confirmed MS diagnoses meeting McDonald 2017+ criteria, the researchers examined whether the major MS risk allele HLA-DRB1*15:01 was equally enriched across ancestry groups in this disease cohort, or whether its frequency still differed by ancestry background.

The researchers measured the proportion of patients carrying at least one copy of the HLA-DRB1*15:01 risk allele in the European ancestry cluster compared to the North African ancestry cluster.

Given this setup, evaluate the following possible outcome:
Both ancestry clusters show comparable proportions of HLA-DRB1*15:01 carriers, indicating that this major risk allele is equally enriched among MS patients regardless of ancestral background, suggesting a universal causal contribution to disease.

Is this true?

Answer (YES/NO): NO